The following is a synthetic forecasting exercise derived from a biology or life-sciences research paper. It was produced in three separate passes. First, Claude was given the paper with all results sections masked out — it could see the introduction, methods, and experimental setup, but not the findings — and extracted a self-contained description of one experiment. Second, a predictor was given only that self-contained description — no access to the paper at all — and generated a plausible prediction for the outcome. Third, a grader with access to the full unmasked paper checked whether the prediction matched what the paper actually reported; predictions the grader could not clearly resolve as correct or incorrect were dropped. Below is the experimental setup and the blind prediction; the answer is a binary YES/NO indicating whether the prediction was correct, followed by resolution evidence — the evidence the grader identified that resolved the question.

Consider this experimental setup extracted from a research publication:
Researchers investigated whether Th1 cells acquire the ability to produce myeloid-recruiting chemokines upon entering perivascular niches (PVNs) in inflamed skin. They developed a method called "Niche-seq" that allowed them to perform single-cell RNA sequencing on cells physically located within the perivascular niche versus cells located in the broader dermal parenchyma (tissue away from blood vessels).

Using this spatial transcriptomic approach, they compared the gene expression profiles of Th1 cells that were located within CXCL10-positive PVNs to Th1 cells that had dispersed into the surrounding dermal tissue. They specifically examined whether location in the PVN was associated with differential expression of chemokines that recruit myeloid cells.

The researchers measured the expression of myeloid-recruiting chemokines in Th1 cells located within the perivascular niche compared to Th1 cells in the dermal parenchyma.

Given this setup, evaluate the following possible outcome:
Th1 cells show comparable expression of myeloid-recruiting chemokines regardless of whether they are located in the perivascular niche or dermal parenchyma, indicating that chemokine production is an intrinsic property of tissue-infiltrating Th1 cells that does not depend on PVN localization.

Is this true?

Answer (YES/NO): NO